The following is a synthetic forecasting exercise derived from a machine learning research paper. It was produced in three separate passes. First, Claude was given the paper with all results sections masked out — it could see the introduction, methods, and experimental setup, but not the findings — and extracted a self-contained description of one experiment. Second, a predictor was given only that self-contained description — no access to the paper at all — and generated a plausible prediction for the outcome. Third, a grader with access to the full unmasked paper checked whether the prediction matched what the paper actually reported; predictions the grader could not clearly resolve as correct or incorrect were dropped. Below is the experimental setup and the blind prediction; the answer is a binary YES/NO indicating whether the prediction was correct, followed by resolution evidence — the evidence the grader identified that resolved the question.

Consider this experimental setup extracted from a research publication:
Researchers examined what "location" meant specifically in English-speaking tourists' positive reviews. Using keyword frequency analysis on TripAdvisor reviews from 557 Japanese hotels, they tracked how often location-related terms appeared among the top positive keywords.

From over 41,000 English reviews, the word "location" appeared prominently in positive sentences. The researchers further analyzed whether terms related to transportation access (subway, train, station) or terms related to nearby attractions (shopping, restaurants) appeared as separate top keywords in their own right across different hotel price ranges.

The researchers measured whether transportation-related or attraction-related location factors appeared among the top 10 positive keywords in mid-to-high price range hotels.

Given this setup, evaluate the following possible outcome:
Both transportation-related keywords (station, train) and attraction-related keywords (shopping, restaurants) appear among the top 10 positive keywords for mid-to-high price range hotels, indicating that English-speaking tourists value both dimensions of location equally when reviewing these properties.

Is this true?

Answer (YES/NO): NO